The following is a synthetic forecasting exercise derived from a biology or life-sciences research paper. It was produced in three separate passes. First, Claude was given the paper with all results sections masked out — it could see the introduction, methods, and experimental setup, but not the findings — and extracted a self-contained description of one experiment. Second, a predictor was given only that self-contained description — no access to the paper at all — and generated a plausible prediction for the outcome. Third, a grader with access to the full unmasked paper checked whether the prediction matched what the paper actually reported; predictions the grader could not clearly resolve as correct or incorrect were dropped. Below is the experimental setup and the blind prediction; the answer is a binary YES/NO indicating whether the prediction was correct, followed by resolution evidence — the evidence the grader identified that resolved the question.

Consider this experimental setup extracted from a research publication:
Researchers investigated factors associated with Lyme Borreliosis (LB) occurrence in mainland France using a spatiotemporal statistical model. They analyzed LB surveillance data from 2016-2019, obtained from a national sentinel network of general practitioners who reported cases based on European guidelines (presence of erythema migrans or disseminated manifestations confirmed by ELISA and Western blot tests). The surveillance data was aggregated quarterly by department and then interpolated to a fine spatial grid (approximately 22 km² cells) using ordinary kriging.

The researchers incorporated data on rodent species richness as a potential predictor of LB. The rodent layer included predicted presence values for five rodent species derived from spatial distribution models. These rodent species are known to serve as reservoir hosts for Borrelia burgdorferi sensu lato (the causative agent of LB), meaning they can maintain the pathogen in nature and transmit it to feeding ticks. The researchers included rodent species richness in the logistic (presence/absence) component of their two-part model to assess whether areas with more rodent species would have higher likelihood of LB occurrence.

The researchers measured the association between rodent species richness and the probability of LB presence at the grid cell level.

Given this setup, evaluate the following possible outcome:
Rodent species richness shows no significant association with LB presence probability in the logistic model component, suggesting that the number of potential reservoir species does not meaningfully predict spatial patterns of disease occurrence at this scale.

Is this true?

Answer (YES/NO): NO